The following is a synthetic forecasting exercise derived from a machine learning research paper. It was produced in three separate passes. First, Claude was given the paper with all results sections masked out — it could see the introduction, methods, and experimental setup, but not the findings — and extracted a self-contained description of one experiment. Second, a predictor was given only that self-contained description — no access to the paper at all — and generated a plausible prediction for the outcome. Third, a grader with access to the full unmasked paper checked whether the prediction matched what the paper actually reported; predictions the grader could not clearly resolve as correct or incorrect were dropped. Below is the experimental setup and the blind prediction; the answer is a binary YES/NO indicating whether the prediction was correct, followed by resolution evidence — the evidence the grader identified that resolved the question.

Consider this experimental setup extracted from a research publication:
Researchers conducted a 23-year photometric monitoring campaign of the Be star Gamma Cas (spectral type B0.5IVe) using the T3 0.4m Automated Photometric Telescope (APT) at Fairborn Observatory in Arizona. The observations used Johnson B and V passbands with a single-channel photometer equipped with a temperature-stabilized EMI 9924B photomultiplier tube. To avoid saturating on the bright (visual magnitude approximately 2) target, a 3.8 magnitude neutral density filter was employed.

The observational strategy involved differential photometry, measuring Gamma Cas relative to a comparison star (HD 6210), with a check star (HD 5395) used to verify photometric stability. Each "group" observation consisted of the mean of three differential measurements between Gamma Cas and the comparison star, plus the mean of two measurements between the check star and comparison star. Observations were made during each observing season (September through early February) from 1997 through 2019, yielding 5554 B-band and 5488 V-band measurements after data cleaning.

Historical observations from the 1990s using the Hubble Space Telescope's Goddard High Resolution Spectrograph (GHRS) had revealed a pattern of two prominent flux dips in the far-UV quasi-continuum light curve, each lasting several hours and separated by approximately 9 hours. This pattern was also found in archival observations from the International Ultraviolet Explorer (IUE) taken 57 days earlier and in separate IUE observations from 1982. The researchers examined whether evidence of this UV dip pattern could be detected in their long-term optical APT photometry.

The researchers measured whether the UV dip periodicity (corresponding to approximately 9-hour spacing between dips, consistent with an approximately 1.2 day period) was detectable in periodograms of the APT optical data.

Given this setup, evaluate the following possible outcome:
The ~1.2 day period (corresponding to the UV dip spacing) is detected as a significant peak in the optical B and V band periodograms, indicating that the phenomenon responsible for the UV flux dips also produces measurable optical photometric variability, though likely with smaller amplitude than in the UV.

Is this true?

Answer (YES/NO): NO